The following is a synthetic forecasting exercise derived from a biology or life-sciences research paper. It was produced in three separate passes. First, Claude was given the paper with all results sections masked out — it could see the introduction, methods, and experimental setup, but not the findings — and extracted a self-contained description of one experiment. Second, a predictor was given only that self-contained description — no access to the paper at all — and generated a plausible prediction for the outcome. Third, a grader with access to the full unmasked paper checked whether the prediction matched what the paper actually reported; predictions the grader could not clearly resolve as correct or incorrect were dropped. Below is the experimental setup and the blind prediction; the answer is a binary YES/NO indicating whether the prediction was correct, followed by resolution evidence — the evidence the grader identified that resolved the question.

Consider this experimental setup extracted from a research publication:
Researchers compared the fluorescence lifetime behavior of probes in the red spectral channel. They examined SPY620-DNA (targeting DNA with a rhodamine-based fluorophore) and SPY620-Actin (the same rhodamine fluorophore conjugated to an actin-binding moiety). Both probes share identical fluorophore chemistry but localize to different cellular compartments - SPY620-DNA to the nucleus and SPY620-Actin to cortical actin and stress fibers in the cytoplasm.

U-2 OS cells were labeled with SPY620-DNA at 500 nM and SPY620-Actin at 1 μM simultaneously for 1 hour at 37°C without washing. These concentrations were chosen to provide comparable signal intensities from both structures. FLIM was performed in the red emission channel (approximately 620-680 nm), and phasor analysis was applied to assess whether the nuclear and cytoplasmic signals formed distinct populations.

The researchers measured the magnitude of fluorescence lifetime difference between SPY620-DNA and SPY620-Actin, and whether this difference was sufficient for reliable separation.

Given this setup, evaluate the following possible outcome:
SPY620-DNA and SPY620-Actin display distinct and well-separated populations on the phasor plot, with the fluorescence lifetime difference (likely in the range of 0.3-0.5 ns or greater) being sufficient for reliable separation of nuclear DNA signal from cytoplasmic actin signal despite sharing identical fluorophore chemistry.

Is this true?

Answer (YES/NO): YES